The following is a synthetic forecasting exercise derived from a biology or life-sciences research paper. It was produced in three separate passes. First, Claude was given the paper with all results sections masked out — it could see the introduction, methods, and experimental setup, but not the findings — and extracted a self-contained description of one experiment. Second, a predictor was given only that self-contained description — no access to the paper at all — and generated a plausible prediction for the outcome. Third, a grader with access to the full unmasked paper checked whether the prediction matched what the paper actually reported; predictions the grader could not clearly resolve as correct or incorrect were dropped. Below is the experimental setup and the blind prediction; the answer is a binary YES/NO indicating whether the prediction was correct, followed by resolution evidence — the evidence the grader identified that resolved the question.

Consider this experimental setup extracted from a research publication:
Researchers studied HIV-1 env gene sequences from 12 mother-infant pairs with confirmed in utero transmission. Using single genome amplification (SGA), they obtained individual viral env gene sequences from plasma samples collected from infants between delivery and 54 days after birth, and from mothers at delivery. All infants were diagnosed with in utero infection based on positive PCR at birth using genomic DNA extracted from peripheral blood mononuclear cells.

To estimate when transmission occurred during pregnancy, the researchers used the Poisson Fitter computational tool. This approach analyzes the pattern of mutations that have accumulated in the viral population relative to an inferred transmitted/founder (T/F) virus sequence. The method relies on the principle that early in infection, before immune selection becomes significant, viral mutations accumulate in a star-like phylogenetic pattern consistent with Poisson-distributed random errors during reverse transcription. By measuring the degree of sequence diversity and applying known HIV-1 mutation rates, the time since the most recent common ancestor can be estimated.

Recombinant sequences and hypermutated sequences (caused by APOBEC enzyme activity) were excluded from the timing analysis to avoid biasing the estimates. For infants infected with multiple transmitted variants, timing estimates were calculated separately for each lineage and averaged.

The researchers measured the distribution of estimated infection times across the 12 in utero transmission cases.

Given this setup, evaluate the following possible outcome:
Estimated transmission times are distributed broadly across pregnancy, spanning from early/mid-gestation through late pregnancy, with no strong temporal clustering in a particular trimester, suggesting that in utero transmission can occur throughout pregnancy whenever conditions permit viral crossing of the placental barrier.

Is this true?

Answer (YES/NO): NO